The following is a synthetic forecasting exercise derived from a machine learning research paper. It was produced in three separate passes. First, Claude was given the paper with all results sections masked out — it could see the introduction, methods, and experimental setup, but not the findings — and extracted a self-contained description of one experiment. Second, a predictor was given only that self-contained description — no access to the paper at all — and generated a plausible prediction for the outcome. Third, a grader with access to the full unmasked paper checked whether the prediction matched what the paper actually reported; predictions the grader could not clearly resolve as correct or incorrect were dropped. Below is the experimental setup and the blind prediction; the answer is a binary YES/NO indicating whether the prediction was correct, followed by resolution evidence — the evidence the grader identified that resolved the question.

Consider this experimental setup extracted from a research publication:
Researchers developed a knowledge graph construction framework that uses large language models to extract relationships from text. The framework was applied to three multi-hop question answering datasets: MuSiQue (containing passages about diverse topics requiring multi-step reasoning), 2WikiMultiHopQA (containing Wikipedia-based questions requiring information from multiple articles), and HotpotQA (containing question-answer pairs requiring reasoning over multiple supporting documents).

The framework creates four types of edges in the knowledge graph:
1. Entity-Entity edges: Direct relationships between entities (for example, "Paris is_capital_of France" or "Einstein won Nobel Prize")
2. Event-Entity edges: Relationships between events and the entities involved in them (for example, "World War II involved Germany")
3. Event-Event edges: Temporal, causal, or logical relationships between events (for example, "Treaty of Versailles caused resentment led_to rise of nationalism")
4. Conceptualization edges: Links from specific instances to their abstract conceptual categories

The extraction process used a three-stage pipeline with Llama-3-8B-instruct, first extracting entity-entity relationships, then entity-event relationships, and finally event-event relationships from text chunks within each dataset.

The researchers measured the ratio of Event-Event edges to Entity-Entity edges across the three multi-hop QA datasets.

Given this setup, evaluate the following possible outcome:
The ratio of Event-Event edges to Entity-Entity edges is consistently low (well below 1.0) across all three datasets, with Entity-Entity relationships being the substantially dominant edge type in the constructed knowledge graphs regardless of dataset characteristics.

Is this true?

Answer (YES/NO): NO